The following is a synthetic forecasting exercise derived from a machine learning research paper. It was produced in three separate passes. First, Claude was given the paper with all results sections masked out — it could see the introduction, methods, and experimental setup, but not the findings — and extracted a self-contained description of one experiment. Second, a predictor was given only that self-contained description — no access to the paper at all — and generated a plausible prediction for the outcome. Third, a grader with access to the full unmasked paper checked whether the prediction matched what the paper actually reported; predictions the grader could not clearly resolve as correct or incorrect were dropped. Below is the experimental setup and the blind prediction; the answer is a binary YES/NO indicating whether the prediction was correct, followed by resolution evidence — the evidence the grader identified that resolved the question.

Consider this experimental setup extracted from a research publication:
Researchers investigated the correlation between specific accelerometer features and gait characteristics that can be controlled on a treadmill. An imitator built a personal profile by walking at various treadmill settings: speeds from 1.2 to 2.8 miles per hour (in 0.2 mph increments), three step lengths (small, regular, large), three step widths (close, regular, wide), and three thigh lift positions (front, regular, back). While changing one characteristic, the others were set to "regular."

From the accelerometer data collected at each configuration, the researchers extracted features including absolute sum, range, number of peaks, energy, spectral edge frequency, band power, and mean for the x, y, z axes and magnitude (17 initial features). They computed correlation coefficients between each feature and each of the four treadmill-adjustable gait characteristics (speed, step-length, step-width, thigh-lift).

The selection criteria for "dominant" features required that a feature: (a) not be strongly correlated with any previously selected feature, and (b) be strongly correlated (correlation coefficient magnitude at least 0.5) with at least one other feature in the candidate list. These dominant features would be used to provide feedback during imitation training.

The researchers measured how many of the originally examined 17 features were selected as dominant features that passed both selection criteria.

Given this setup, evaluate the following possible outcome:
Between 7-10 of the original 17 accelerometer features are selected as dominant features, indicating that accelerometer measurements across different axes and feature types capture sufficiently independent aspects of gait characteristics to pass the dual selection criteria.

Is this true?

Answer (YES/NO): NO